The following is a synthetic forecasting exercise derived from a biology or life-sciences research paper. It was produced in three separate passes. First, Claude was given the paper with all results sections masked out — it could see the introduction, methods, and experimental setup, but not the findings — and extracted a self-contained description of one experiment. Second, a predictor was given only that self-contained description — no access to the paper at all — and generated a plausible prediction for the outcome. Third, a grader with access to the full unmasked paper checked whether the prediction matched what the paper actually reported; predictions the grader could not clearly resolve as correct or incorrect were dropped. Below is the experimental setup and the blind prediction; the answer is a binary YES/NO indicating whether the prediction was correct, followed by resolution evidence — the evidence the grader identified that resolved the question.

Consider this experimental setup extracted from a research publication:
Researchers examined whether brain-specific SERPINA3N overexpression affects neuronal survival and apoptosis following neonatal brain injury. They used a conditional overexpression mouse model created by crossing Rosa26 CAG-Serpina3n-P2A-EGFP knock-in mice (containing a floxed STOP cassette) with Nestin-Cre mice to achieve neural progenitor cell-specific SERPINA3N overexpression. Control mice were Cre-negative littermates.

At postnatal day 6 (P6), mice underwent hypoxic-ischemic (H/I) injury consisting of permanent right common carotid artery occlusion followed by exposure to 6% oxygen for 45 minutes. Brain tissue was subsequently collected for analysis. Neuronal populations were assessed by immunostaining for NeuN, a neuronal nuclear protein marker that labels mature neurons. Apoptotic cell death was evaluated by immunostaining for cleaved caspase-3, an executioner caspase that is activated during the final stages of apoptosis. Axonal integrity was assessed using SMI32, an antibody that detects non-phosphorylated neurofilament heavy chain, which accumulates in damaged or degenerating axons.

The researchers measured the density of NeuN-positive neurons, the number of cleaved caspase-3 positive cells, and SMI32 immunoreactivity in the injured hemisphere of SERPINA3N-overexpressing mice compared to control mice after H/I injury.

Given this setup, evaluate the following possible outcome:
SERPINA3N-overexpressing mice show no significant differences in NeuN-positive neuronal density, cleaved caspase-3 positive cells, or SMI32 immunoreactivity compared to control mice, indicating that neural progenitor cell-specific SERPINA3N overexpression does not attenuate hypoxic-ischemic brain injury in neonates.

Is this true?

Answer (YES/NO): NO